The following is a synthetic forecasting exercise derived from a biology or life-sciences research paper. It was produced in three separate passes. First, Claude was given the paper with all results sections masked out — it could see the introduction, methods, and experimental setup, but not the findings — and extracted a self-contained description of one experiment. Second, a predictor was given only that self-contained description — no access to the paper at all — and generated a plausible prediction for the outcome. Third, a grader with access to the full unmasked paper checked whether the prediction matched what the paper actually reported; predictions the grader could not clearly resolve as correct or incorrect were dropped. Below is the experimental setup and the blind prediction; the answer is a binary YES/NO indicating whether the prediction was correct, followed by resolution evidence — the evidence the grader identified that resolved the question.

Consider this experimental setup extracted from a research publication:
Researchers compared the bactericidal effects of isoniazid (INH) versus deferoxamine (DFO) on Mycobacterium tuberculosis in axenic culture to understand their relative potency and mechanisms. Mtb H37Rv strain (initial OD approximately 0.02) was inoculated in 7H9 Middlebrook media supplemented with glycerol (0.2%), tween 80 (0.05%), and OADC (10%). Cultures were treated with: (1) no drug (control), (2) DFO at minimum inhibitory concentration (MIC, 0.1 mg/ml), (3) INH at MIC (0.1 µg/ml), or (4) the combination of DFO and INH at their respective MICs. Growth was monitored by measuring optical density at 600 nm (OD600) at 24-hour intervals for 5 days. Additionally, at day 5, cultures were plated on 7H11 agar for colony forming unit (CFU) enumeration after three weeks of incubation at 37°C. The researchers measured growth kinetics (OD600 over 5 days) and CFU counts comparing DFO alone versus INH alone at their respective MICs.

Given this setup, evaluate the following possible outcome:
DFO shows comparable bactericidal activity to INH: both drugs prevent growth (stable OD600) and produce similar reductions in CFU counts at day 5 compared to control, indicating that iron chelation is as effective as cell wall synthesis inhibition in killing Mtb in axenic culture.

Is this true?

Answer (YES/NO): YES